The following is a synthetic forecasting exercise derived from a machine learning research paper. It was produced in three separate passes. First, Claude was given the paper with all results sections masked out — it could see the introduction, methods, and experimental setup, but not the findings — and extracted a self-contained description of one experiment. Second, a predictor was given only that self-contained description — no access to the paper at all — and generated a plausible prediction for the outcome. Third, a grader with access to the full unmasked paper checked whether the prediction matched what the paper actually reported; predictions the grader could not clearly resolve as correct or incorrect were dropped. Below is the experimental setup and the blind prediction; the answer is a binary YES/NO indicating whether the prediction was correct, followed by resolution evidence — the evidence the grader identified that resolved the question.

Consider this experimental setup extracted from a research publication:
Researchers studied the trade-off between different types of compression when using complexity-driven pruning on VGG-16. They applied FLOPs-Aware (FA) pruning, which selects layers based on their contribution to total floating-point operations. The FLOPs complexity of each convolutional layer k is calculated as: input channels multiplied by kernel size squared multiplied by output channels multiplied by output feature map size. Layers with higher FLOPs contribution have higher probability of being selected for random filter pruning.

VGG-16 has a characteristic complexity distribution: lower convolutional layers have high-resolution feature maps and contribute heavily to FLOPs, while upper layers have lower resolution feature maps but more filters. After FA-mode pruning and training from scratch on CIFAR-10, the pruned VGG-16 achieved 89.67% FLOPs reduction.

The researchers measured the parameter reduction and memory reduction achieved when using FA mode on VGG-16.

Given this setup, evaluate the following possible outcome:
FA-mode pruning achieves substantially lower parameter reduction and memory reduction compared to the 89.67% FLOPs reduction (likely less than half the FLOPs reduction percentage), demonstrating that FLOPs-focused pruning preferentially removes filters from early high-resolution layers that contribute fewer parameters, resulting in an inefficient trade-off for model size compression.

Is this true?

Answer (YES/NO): NO